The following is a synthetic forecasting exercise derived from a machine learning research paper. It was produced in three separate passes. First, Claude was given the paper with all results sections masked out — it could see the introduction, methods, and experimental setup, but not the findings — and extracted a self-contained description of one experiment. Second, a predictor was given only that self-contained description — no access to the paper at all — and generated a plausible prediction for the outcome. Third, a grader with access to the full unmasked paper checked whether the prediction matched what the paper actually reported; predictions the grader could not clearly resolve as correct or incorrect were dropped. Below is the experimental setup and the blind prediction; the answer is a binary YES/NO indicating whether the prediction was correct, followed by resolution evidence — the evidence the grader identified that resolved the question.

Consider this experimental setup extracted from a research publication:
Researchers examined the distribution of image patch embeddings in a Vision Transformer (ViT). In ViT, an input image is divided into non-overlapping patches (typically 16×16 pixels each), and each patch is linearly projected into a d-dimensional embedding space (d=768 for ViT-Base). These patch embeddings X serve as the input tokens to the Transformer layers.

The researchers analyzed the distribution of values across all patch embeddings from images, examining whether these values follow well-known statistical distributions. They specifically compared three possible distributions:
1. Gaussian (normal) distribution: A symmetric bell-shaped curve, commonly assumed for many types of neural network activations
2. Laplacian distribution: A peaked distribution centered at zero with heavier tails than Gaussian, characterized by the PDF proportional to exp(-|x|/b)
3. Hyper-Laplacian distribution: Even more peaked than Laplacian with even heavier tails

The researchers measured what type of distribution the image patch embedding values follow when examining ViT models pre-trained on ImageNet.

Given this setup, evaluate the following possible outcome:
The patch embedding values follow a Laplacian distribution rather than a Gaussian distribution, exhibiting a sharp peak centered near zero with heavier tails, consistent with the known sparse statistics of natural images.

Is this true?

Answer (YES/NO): YES